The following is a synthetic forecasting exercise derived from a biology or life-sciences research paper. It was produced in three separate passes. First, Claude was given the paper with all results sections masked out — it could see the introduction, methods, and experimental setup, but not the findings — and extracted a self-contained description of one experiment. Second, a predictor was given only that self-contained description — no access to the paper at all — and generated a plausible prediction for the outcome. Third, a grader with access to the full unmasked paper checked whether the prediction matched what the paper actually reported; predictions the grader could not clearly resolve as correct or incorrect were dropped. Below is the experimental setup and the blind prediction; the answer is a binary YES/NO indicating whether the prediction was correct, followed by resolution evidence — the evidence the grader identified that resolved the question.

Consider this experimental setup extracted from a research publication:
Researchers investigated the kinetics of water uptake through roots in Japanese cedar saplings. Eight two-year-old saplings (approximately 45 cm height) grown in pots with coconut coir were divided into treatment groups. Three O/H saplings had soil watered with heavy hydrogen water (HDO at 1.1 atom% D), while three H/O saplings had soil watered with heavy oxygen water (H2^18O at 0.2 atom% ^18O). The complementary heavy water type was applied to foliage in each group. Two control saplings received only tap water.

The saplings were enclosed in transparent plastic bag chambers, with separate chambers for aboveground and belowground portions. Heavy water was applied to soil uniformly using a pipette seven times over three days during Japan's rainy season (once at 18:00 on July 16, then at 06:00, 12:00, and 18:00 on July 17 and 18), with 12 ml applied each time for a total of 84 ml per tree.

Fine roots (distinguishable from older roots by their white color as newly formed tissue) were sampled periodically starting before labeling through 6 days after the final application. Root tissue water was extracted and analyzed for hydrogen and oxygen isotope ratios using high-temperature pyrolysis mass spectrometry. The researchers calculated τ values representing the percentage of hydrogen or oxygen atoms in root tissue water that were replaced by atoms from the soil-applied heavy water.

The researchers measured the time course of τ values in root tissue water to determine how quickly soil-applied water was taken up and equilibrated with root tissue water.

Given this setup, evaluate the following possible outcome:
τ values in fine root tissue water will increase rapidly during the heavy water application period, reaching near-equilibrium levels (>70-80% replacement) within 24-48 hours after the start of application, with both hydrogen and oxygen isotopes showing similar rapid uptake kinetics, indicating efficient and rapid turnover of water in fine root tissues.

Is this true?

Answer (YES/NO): NO